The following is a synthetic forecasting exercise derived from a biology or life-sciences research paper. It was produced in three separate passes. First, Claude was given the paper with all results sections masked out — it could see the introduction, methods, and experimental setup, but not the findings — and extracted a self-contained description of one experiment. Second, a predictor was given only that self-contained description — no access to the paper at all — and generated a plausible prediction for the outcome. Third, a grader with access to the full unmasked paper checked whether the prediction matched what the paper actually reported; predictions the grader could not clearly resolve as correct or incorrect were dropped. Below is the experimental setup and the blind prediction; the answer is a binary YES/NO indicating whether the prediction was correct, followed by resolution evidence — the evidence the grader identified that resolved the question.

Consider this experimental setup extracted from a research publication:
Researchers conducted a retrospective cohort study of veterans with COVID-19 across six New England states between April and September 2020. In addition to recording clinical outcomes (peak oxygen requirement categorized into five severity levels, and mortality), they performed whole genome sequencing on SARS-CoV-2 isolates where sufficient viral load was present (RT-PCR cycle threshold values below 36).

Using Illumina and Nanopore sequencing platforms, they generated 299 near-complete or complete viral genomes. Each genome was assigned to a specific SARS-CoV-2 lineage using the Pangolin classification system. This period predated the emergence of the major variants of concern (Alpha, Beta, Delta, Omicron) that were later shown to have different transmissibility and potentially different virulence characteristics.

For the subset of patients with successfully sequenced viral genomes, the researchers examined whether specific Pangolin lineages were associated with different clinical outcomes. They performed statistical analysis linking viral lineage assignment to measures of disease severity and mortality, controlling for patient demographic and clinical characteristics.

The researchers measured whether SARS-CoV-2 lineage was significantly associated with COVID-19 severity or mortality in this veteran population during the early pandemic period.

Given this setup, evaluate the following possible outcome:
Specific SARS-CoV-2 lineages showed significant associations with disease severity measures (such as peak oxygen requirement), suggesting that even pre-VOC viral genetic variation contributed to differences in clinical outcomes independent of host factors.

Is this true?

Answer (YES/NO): NO